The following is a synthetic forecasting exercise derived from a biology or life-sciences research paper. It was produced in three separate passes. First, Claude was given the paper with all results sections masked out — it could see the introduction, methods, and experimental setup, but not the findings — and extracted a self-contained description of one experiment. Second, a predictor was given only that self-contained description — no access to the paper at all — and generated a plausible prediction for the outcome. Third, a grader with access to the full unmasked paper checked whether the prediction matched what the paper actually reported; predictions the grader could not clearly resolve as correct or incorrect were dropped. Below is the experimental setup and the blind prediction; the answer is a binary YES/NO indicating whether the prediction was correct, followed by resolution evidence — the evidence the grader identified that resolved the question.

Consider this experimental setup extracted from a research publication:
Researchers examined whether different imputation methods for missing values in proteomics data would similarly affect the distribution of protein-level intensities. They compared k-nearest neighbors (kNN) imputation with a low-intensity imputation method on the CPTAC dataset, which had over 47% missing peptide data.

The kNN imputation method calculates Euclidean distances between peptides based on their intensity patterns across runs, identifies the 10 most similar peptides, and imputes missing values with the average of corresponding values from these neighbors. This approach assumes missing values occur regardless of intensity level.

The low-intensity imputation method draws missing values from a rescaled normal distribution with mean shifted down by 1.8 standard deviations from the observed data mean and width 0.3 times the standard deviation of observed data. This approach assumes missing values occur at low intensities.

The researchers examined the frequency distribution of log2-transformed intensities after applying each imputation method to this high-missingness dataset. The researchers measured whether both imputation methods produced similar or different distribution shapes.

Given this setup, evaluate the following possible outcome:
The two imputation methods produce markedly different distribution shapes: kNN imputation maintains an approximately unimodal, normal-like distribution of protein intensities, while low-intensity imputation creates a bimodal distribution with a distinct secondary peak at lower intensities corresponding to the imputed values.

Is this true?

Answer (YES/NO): NO